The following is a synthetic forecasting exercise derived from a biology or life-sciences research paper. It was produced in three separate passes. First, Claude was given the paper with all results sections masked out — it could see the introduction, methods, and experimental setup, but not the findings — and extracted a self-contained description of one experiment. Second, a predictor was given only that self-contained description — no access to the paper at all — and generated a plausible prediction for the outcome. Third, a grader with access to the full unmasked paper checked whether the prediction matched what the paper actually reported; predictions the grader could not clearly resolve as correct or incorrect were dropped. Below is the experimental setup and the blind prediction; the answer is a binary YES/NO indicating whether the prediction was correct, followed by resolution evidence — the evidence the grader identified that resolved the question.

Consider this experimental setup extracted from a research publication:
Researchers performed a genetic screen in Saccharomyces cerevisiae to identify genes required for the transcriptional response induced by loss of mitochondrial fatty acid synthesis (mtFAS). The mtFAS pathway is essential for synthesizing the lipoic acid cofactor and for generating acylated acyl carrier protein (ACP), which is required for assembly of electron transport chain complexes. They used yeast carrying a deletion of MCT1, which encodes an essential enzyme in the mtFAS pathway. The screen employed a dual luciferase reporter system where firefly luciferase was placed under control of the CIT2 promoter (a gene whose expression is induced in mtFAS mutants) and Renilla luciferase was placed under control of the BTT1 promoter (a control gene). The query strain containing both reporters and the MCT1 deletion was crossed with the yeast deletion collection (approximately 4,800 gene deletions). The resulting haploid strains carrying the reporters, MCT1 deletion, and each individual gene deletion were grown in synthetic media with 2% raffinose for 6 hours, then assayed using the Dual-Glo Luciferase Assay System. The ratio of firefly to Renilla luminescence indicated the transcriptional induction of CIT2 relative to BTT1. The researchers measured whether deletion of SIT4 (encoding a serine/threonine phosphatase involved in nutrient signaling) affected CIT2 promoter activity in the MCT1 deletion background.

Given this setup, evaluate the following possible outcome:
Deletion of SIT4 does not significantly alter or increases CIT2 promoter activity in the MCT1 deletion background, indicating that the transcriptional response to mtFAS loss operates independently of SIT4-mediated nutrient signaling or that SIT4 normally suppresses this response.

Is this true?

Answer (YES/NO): NO